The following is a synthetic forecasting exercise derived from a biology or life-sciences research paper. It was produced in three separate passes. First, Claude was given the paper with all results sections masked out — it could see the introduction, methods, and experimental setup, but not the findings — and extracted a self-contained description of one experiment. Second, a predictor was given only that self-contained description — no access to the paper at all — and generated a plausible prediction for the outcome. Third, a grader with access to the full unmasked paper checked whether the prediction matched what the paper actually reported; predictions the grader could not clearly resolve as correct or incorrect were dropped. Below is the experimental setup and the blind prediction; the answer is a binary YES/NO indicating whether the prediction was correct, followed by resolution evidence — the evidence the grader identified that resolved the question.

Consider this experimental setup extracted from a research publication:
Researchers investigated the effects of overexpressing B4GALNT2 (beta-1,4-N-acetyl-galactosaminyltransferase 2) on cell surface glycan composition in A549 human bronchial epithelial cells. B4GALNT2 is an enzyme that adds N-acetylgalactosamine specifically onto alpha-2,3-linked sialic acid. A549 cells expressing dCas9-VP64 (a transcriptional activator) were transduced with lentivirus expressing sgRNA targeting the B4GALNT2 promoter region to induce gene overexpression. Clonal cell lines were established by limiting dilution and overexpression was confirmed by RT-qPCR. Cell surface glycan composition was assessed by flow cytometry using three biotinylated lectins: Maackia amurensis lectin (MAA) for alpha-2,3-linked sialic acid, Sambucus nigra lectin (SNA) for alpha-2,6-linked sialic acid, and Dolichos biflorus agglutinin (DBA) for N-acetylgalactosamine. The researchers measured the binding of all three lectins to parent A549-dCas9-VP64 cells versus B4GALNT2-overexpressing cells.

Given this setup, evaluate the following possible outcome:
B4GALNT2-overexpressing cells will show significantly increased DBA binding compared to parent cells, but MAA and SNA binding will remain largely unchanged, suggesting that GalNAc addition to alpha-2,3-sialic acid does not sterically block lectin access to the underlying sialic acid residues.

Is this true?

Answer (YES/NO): NO